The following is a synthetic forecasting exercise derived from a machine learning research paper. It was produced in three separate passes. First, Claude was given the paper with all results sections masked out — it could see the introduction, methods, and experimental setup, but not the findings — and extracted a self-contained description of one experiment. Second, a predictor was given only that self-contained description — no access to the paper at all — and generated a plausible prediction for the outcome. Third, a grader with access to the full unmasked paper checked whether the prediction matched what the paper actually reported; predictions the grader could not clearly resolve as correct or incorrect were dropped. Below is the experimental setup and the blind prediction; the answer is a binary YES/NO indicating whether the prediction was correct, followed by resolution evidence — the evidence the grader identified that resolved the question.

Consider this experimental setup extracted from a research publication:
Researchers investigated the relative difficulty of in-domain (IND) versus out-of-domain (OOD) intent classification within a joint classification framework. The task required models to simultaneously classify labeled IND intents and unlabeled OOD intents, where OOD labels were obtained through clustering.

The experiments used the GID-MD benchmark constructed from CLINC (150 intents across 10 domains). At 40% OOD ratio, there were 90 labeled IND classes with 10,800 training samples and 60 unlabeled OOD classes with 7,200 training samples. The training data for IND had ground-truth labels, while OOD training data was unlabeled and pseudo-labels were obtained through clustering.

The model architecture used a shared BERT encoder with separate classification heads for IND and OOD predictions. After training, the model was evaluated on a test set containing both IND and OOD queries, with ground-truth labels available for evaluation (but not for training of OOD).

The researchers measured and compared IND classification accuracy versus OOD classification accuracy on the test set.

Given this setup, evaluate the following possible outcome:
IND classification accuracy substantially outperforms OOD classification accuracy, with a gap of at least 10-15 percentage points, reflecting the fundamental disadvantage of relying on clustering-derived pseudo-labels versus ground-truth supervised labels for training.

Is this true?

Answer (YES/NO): NO